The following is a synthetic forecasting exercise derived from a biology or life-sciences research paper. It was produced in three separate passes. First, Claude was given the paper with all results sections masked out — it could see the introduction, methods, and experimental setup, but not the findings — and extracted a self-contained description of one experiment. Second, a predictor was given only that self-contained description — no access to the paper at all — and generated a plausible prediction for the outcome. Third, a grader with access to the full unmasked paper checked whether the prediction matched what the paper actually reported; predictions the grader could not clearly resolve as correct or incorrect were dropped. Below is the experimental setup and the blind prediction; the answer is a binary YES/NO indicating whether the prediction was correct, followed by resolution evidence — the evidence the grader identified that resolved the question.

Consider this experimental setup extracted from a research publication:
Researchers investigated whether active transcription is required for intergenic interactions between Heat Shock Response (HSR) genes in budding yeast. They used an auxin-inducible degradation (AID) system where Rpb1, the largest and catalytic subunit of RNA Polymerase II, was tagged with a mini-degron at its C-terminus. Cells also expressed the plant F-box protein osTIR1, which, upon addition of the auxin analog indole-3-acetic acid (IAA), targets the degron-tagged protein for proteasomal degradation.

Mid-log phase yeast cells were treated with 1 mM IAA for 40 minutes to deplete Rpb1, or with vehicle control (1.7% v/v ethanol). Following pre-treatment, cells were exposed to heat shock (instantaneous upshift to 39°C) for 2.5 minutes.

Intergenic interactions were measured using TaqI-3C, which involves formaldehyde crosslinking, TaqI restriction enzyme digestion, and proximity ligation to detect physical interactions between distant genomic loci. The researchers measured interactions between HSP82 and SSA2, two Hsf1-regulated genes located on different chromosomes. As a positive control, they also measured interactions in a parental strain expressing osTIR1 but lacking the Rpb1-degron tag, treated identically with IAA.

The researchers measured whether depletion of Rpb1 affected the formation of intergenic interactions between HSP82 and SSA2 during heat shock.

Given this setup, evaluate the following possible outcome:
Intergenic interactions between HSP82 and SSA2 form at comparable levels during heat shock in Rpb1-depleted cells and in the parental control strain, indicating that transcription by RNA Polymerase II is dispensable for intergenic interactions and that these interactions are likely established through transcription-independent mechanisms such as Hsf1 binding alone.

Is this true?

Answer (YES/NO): NO